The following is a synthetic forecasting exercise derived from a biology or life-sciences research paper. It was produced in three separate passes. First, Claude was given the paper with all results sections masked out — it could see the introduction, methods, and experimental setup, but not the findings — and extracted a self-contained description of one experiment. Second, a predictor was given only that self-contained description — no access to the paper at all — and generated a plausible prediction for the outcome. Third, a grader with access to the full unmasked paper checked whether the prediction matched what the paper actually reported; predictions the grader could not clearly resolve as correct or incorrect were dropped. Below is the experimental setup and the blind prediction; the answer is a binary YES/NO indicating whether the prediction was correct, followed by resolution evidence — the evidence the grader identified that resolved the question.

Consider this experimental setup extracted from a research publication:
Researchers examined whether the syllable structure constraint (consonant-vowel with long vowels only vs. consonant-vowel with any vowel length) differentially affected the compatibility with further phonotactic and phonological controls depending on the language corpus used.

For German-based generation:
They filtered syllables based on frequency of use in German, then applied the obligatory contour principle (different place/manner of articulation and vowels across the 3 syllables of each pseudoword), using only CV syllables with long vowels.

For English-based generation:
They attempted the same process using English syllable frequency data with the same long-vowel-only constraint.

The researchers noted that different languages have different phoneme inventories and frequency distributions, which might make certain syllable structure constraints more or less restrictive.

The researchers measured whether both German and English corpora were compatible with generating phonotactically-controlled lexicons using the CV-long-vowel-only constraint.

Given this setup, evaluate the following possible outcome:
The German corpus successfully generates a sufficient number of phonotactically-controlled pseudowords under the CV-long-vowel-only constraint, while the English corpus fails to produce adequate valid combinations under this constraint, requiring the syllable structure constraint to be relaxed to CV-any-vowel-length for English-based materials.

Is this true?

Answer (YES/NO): YES